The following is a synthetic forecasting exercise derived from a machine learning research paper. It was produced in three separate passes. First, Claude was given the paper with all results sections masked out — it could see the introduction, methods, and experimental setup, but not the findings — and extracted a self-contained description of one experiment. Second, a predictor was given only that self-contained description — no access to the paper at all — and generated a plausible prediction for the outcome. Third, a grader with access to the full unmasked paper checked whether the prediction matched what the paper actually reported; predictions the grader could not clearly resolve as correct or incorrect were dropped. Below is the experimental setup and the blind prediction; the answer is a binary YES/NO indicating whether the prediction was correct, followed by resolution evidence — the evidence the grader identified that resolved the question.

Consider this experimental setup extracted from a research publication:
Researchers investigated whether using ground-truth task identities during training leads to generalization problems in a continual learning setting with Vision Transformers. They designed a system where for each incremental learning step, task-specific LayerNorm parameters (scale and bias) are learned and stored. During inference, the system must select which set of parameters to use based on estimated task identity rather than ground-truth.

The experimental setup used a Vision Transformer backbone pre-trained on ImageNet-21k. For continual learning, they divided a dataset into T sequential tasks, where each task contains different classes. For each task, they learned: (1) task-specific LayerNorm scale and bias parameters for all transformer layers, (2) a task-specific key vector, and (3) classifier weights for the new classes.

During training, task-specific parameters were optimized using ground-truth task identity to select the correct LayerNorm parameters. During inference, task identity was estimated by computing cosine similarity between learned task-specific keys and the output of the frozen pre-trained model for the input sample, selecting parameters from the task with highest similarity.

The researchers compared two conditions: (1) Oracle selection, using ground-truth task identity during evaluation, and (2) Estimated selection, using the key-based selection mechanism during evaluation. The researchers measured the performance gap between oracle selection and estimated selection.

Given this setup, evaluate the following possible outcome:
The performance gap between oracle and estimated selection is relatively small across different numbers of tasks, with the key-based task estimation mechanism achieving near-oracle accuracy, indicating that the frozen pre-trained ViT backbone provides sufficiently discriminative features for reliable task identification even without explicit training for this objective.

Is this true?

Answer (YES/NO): NO